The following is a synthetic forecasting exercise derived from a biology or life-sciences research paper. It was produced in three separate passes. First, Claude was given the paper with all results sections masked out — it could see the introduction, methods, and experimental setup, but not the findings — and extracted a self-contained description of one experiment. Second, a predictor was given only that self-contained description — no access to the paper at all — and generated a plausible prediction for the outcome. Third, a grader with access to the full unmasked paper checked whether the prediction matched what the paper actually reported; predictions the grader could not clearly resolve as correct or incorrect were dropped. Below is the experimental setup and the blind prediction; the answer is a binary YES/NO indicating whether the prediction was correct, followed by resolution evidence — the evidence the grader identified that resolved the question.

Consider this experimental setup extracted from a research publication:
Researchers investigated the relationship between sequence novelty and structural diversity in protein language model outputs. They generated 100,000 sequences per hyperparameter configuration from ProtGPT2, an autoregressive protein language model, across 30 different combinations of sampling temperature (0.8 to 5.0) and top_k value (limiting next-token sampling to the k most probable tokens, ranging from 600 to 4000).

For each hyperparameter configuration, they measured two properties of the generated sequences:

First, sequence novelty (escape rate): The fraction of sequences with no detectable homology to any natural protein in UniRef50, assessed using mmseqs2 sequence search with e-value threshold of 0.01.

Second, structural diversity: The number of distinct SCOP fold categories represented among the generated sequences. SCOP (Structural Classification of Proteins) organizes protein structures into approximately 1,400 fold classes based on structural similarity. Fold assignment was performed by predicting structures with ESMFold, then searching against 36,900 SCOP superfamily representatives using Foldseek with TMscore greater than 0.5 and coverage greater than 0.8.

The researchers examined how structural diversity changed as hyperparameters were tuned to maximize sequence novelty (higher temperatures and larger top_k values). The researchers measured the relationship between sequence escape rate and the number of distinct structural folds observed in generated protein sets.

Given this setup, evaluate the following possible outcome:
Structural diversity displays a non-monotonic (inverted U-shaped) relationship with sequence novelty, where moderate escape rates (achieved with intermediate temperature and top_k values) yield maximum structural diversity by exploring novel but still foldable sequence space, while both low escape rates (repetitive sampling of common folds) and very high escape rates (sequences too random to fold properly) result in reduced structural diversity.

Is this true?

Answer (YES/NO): NO